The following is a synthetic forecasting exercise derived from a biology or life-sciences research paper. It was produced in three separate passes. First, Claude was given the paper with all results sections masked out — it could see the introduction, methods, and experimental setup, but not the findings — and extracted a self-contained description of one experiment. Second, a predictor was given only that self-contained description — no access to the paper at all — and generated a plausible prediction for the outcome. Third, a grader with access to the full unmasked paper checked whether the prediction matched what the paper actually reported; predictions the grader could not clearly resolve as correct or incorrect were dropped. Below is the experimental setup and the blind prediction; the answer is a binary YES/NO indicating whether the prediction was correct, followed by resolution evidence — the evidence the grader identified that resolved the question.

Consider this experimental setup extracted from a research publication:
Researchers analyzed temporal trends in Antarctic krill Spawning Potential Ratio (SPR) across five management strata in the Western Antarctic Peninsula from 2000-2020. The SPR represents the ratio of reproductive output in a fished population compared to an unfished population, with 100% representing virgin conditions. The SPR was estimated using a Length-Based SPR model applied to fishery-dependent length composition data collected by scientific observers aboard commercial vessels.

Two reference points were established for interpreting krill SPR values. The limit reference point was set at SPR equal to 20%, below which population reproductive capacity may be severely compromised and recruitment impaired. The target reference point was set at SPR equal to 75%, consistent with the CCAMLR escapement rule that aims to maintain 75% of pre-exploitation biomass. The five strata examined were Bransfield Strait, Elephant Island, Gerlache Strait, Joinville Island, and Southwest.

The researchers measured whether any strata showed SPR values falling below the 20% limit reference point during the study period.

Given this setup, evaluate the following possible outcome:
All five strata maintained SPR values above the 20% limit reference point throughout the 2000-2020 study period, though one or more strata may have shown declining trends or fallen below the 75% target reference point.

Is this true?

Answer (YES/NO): NO